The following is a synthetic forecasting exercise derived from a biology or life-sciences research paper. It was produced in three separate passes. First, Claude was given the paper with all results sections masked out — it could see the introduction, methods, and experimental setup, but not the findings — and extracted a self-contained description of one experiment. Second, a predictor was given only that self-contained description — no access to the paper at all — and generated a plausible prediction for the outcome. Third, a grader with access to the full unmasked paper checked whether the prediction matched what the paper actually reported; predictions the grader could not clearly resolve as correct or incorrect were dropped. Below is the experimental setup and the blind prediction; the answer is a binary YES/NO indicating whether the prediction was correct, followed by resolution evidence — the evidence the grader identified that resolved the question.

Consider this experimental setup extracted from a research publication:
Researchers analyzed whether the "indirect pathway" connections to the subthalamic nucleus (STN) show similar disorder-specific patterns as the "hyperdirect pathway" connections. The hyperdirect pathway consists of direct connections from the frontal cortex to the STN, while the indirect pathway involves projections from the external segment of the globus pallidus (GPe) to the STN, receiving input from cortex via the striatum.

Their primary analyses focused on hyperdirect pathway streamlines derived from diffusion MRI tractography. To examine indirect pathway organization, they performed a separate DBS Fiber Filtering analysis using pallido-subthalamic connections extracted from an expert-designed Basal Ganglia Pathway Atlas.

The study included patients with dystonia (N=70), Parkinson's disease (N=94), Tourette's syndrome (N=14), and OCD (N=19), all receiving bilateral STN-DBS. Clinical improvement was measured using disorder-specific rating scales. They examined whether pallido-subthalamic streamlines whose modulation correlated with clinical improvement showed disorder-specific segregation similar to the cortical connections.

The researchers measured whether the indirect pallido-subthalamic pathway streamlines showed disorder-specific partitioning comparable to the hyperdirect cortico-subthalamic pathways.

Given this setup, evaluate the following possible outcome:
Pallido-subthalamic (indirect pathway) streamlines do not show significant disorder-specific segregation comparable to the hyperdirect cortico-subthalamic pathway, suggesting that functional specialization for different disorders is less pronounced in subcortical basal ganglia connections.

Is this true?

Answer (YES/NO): NO